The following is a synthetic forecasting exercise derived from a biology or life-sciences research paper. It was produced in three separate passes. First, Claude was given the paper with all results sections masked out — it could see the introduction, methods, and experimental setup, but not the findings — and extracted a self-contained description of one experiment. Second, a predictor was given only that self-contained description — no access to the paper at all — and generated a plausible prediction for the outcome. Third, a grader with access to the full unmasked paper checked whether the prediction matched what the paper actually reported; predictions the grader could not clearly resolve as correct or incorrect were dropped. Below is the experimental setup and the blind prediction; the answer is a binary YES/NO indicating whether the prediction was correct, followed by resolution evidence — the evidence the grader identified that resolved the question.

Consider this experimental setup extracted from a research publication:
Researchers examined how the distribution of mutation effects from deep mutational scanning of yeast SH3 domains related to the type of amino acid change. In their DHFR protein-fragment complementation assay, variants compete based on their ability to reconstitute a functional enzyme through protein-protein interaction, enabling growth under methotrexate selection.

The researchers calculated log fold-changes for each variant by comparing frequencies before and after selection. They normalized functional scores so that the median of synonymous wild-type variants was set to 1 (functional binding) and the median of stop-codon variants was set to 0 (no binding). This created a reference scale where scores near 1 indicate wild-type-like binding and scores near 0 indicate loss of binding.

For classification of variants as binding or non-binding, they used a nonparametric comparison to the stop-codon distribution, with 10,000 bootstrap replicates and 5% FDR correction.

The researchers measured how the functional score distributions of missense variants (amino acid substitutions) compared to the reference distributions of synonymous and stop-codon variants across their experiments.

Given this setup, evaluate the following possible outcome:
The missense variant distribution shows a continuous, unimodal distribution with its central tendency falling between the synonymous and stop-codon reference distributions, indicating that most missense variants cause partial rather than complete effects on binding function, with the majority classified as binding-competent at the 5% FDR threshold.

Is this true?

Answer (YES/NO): NO